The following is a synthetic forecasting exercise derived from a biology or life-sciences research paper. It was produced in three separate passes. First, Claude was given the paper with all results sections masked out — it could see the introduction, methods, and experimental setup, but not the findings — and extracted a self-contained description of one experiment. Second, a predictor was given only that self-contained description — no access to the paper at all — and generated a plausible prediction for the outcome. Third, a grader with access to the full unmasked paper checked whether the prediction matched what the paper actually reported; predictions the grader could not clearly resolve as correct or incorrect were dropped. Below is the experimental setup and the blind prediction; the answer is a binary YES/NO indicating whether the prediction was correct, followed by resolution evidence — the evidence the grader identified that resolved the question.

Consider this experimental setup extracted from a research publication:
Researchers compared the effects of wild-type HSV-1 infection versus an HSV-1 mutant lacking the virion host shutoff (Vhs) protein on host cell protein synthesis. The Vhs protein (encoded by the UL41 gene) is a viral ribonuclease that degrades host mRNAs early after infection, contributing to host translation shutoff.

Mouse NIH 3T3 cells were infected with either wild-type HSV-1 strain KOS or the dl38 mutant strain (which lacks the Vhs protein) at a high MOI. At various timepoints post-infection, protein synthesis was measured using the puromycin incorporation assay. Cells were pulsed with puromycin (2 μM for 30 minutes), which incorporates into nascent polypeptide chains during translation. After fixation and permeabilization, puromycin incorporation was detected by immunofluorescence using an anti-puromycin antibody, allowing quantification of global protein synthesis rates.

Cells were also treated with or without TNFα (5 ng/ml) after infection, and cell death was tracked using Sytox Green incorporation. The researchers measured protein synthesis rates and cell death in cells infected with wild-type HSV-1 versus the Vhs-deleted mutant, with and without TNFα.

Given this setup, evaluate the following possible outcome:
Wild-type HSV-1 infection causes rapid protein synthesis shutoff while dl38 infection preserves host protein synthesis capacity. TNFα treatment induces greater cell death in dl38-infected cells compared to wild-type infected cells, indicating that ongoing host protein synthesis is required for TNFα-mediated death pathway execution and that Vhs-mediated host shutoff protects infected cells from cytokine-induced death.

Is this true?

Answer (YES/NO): NO